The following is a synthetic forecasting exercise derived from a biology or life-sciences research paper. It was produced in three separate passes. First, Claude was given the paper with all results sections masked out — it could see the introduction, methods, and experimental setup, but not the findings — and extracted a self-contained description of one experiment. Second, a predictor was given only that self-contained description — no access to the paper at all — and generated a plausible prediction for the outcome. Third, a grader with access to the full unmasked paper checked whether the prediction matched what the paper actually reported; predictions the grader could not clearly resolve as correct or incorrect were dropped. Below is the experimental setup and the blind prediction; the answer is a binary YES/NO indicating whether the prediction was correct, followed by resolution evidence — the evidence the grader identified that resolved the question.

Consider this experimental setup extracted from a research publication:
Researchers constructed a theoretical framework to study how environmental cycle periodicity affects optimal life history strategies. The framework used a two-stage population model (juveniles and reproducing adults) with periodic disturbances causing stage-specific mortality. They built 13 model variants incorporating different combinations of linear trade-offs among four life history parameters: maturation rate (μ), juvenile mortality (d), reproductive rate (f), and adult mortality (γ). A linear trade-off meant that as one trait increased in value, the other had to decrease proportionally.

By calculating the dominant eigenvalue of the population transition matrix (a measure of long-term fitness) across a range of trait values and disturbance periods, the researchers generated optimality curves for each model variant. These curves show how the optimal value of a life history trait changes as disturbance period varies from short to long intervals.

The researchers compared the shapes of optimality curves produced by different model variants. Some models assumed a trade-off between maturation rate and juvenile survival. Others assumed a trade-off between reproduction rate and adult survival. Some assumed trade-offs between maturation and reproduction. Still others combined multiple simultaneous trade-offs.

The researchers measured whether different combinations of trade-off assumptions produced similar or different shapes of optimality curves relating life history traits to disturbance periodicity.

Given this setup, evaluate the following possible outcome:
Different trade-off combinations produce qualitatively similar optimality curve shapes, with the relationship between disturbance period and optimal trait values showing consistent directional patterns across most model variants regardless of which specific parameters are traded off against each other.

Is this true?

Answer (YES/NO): NO